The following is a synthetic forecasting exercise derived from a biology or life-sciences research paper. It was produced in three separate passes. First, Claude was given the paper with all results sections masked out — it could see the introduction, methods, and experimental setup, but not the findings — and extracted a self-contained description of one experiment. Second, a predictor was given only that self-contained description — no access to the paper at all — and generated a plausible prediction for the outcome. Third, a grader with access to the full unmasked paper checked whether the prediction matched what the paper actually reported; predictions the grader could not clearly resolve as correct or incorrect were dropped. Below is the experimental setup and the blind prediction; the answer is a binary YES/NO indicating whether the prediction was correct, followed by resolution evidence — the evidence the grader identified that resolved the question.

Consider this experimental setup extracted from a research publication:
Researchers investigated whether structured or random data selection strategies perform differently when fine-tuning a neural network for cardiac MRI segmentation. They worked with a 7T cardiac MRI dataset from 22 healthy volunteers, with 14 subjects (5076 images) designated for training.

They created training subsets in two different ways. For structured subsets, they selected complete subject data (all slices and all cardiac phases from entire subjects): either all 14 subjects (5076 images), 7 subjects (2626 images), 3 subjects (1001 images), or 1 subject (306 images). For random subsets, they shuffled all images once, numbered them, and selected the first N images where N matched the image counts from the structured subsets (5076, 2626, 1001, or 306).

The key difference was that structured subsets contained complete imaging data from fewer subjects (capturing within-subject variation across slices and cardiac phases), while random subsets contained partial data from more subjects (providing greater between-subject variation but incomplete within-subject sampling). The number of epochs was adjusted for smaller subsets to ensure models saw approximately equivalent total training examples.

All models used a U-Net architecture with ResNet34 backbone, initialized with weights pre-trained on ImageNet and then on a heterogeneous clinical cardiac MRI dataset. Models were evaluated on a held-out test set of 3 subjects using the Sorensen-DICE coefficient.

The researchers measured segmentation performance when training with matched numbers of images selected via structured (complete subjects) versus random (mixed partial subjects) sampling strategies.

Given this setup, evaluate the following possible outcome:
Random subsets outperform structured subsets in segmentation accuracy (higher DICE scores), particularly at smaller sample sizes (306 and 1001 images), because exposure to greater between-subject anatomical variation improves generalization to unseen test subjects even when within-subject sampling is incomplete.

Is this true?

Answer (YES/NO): YES